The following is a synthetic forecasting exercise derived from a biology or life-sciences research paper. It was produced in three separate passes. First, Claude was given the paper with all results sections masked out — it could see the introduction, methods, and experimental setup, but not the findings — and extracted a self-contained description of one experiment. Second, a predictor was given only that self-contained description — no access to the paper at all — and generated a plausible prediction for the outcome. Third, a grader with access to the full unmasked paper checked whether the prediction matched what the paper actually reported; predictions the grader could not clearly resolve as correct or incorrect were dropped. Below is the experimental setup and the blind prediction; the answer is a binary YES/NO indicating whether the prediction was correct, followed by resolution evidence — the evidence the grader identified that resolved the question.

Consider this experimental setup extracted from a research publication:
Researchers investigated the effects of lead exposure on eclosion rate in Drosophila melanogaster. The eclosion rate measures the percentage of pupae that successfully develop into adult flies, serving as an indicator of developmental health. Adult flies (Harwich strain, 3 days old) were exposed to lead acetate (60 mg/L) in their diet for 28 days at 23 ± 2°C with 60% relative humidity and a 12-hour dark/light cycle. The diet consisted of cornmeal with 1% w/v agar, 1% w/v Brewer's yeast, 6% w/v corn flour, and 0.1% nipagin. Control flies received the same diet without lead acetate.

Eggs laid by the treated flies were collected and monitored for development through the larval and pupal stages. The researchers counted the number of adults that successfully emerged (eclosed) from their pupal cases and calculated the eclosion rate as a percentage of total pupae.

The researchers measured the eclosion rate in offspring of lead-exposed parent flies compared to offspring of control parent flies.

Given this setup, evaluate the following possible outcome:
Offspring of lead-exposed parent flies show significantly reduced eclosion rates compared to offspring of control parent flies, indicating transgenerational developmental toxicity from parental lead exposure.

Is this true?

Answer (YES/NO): YES